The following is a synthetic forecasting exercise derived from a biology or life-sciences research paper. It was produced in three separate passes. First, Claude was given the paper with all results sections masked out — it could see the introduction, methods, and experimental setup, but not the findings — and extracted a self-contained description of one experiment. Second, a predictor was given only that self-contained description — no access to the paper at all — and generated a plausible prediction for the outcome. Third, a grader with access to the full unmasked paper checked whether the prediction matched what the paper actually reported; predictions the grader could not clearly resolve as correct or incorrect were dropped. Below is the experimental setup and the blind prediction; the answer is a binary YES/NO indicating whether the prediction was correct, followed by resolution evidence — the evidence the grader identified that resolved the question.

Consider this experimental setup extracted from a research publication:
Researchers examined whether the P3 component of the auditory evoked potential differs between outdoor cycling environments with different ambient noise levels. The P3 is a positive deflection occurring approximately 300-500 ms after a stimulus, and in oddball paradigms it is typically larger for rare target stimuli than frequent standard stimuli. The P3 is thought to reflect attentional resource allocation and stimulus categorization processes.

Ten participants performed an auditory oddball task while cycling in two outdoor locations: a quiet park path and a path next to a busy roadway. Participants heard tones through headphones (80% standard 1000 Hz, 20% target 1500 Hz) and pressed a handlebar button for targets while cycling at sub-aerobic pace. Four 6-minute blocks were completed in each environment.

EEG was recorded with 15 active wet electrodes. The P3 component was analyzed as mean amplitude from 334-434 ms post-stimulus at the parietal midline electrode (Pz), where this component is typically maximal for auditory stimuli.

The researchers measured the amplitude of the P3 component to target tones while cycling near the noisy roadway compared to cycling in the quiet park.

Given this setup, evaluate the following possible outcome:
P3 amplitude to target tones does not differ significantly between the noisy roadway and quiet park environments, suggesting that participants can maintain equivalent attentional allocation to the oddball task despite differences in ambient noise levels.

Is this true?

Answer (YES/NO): YES